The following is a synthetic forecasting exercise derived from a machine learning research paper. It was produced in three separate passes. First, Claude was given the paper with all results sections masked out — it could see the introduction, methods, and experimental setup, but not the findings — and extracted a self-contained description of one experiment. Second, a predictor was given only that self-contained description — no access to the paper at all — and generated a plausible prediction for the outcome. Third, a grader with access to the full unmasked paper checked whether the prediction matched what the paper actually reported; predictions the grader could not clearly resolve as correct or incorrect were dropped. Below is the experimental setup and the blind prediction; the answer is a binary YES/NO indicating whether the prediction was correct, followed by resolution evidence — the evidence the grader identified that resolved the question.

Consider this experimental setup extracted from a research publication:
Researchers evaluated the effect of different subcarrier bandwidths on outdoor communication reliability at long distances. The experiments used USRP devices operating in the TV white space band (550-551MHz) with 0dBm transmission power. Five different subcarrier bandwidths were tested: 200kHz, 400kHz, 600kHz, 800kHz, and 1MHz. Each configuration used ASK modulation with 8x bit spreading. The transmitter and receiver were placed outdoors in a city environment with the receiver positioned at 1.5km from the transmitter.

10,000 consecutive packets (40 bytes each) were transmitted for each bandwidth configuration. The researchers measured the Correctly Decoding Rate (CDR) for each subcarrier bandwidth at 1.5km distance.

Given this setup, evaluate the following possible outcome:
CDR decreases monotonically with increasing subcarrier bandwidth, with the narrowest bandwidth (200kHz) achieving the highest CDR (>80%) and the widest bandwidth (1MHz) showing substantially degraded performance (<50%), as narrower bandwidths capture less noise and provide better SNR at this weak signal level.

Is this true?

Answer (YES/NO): NO